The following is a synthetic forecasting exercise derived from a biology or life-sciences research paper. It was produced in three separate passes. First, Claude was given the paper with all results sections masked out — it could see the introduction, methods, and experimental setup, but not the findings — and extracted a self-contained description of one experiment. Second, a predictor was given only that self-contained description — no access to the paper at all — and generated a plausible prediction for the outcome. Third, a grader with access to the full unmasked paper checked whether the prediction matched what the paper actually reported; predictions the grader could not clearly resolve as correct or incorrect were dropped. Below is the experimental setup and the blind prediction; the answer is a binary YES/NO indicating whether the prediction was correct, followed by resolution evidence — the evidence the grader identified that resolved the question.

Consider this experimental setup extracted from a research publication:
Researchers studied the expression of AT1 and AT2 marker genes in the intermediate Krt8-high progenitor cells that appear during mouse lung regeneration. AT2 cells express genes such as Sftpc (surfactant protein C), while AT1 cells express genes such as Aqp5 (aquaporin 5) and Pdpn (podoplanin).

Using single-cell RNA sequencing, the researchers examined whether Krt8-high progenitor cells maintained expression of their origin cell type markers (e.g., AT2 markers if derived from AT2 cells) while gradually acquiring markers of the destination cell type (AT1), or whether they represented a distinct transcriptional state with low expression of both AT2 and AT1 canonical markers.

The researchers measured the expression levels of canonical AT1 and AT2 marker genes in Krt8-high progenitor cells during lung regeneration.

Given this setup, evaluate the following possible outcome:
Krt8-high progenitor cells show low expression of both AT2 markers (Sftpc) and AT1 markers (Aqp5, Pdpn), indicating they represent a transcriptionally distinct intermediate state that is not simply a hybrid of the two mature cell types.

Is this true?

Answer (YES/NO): YES